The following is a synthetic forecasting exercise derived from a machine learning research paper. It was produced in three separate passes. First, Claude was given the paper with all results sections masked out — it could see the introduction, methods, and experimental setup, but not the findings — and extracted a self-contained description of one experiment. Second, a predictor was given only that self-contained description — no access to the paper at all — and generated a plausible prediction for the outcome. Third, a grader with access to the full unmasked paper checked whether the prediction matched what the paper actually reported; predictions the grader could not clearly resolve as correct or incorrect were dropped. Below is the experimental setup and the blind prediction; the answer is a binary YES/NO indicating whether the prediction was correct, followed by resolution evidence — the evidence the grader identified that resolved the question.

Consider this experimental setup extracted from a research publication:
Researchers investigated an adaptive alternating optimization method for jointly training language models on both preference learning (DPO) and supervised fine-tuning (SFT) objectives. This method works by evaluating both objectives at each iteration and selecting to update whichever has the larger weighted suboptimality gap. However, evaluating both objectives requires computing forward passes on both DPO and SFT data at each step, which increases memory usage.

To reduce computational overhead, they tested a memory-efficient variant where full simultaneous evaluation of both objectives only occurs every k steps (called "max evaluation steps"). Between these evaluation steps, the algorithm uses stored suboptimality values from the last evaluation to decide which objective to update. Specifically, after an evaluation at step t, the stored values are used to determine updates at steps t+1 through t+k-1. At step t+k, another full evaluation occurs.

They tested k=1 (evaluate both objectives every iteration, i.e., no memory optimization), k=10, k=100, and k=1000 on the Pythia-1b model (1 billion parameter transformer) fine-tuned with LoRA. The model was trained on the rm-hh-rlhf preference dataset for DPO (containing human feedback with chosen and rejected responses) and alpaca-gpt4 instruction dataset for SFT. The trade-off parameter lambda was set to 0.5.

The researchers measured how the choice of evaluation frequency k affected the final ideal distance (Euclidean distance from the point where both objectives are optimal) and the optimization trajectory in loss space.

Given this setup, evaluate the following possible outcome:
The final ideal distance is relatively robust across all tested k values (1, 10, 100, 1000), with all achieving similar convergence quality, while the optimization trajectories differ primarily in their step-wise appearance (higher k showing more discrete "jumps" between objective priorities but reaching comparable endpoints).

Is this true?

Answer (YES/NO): NO